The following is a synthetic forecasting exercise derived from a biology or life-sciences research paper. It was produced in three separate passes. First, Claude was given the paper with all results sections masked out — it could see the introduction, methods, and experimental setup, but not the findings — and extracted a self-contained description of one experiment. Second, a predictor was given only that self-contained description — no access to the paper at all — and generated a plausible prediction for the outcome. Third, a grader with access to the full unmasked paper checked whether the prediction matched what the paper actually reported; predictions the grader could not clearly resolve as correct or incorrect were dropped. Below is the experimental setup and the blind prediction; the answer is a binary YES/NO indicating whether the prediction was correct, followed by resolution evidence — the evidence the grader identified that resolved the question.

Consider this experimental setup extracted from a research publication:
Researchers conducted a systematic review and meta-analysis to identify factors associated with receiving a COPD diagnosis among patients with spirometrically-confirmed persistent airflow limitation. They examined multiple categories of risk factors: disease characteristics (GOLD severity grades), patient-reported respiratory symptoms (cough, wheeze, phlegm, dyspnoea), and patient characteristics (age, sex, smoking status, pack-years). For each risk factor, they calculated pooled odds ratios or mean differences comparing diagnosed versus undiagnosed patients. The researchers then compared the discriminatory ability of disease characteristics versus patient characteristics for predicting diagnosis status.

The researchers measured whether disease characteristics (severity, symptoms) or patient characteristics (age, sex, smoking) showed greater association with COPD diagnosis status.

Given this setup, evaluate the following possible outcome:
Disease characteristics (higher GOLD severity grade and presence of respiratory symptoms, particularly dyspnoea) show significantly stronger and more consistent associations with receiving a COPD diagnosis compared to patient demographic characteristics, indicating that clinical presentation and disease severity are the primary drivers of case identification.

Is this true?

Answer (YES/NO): YES